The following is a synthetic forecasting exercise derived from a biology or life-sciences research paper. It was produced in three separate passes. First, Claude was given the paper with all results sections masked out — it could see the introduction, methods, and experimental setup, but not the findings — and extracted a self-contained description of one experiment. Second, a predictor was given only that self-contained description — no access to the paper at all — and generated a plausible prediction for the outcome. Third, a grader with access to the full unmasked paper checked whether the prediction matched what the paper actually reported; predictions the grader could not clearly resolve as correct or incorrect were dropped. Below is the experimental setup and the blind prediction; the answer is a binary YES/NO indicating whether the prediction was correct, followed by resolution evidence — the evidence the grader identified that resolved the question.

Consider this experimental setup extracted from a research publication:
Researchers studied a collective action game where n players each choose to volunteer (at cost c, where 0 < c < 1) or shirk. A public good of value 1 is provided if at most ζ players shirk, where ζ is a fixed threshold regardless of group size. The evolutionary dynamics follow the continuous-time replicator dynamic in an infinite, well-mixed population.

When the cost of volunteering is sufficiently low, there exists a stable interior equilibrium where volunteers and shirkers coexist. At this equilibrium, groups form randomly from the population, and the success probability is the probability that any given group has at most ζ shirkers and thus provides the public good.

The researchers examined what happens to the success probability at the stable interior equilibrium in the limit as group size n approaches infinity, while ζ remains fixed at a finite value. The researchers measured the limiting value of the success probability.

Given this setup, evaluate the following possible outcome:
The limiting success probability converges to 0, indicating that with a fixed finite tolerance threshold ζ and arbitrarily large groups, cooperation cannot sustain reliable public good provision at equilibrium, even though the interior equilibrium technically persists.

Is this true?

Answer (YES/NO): NO